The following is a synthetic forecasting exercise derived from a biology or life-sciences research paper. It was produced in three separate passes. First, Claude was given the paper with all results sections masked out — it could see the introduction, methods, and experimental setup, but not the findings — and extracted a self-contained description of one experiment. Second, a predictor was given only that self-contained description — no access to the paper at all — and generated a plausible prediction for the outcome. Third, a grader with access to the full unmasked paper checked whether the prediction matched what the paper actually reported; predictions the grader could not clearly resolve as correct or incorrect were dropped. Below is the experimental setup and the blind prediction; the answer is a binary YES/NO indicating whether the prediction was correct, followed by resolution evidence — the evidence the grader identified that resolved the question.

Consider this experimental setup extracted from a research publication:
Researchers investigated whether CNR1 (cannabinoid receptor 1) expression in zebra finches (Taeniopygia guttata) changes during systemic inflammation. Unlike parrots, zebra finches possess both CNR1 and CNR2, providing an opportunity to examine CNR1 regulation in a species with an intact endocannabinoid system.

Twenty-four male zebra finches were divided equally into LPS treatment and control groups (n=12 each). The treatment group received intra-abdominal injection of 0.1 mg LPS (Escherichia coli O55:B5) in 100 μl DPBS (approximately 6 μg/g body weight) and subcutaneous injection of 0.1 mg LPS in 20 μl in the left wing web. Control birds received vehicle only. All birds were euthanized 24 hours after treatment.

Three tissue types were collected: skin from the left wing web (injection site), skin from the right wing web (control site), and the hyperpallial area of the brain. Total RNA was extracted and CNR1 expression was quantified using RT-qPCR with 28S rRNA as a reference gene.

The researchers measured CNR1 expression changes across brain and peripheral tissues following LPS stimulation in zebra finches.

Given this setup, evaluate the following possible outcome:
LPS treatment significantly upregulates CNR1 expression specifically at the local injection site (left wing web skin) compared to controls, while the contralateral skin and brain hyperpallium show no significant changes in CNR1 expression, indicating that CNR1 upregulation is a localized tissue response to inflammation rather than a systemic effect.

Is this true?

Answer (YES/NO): NO